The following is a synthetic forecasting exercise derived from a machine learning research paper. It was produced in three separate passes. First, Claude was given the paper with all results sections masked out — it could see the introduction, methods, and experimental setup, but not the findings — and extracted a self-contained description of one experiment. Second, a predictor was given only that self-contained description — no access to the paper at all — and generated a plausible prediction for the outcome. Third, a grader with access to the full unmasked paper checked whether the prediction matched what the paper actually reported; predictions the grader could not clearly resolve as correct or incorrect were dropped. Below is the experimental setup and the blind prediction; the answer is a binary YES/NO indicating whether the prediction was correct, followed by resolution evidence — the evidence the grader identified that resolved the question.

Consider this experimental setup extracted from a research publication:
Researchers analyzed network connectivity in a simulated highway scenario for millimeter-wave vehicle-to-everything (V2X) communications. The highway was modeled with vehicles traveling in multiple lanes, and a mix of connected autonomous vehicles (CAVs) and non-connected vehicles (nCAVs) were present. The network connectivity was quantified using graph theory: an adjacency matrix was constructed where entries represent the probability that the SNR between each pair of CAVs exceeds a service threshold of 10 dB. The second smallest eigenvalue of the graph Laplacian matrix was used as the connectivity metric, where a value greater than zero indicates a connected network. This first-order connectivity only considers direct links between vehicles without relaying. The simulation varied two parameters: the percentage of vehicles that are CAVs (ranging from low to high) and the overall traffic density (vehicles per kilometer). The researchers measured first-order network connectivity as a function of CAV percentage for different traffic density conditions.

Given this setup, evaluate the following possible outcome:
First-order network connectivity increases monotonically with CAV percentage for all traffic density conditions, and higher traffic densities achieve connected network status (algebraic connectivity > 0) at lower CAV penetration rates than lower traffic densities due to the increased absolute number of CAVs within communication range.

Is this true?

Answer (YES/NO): NO